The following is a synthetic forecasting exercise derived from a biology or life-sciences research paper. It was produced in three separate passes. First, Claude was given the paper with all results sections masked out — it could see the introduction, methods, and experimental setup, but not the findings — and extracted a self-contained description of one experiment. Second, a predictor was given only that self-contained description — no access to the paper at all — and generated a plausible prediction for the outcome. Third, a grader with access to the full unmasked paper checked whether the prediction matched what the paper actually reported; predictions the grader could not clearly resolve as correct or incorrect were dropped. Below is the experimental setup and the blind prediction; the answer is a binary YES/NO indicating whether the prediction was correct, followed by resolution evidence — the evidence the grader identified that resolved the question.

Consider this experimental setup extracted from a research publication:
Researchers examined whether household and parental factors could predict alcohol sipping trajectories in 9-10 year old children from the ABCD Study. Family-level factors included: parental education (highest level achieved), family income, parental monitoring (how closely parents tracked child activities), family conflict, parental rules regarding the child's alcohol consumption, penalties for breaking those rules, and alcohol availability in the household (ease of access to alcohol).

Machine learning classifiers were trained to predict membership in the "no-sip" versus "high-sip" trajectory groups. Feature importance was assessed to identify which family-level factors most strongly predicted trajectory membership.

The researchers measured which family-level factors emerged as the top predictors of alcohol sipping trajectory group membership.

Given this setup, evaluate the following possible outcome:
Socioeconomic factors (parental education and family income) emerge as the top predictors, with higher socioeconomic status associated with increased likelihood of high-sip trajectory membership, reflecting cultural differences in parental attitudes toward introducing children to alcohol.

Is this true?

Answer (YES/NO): NO